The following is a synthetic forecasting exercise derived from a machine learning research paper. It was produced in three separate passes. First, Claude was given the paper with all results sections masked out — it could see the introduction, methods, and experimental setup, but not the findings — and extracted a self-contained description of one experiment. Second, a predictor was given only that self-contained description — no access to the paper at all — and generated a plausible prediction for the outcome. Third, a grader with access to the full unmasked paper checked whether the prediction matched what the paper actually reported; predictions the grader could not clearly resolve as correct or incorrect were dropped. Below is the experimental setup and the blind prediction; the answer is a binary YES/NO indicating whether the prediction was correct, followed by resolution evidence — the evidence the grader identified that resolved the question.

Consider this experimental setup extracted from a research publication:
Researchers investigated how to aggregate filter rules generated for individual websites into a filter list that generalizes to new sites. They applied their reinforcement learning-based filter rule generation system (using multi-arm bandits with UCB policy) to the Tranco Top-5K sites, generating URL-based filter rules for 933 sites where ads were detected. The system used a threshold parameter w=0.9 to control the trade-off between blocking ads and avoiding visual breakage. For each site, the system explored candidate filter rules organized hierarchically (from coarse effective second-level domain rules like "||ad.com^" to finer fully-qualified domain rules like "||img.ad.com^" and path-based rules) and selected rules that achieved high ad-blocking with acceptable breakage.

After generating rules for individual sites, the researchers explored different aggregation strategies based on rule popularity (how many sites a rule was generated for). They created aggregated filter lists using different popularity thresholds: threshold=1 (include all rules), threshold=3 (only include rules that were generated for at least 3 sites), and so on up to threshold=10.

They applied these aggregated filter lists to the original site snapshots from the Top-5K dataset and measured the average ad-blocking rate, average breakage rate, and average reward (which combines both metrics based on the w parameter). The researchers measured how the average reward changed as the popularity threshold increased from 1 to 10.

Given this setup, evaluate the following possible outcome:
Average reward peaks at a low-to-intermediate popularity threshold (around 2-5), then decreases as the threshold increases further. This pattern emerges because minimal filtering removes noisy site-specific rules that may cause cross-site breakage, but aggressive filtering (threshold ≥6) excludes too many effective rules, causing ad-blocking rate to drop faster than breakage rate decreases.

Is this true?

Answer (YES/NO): YES